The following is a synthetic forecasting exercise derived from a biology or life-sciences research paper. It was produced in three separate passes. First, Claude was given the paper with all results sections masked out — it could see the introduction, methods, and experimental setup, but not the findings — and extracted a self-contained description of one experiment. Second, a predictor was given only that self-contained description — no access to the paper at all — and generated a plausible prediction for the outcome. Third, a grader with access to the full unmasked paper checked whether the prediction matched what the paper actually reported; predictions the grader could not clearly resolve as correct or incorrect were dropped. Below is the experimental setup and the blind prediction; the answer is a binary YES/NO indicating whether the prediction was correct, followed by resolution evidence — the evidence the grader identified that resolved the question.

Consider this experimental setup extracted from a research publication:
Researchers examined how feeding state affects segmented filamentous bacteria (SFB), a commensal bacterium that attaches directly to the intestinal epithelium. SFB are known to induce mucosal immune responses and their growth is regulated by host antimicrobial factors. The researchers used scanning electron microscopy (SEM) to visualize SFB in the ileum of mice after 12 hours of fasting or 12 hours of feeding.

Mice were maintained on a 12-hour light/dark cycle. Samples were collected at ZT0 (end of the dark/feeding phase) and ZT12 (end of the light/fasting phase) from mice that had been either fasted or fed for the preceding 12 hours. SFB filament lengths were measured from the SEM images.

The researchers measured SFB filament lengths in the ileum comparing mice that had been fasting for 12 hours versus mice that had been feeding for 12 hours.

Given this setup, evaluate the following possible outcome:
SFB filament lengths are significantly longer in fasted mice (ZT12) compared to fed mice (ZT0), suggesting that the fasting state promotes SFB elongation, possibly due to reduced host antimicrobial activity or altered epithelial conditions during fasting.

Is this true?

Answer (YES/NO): NO